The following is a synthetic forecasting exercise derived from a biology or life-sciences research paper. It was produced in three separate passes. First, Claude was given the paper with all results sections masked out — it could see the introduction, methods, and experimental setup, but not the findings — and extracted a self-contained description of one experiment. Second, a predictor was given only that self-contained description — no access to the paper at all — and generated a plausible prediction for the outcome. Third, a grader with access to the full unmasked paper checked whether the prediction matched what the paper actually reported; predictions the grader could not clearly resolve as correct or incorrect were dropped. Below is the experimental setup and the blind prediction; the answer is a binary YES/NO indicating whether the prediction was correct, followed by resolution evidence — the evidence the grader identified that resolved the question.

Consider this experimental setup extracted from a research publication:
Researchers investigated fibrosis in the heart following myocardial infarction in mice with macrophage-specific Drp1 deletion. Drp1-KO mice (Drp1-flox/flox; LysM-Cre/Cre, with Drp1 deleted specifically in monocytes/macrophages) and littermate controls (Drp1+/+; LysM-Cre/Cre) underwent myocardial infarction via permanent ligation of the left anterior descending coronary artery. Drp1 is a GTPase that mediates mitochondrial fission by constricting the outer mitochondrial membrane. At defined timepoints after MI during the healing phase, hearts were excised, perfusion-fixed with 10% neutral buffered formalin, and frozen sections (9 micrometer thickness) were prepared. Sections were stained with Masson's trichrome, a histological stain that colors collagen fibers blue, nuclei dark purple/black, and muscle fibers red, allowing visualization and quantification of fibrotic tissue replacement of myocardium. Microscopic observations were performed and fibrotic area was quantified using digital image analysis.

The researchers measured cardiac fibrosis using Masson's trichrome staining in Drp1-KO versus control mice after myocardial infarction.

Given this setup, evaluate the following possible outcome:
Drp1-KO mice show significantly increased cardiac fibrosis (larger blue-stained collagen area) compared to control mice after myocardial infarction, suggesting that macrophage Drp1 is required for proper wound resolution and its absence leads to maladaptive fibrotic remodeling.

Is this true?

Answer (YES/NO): YES